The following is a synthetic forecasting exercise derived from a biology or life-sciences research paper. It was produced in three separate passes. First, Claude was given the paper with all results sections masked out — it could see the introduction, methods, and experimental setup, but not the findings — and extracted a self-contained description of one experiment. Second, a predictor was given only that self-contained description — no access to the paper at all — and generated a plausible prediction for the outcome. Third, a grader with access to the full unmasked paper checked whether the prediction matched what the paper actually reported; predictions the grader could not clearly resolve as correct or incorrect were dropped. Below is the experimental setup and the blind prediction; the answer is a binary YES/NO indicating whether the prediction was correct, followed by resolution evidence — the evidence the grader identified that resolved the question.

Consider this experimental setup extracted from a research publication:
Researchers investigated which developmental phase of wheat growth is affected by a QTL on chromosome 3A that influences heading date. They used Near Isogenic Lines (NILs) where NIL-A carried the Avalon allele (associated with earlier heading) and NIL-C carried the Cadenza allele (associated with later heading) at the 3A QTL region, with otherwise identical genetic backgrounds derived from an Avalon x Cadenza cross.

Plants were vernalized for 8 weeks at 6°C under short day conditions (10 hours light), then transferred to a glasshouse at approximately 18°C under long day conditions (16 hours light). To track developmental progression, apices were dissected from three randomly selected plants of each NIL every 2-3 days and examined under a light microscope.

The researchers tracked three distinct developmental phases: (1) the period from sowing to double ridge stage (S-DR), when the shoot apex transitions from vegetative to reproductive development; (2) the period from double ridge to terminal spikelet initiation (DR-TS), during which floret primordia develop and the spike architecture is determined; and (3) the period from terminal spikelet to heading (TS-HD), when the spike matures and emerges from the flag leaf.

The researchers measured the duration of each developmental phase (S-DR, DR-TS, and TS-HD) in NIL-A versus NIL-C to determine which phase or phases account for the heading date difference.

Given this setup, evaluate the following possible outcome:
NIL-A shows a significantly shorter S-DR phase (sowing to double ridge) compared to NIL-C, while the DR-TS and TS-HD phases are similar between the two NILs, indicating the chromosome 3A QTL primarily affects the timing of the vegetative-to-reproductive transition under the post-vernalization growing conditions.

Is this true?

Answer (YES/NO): NO